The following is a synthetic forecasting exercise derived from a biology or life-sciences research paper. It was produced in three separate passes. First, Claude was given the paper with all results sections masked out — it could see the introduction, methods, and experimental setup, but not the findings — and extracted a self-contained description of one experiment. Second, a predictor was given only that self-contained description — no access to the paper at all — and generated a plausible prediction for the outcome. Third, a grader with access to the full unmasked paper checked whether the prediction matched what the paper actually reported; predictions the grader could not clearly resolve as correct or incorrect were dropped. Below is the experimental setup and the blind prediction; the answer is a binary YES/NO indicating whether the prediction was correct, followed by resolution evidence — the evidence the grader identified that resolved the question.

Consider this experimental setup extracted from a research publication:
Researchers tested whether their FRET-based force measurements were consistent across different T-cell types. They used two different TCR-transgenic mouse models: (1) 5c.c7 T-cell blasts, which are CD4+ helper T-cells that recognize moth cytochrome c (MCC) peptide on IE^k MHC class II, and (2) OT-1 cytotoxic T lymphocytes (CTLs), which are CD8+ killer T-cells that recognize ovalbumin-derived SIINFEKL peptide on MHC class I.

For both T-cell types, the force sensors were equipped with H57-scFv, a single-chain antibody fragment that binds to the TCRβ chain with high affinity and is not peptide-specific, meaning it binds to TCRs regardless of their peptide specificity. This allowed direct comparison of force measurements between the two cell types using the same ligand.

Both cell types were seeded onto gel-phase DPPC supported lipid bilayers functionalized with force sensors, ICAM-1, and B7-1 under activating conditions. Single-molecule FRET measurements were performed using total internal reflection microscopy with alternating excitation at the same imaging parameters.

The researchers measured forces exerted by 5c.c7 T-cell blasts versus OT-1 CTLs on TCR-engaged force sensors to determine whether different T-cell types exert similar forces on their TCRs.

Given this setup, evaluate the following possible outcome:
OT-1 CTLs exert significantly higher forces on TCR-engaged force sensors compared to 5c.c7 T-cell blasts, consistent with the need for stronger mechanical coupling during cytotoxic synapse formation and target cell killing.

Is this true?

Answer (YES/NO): NO